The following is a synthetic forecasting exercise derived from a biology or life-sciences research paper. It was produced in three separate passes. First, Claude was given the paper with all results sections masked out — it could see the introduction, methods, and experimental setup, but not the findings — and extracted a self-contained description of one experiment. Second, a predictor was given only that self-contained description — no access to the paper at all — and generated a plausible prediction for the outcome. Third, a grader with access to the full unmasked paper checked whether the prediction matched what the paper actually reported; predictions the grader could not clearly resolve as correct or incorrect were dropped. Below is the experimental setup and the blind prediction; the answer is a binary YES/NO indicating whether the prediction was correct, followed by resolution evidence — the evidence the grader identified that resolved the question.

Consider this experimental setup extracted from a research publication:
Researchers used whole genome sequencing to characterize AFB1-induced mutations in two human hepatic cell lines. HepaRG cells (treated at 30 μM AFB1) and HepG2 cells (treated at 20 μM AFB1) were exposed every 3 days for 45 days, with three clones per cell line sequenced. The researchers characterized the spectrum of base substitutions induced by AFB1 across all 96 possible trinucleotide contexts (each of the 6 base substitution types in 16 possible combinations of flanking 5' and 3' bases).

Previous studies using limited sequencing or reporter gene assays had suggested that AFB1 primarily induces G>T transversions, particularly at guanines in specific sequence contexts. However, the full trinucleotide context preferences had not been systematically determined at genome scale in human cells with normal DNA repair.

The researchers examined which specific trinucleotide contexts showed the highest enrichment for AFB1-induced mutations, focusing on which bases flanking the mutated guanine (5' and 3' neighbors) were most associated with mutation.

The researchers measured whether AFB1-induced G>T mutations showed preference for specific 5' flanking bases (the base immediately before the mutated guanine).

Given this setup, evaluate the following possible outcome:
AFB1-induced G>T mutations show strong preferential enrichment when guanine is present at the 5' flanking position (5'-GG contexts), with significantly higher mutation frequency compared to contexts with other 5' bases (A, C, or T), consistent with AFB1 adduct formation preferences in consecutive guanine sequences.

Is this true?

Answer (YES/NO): NO